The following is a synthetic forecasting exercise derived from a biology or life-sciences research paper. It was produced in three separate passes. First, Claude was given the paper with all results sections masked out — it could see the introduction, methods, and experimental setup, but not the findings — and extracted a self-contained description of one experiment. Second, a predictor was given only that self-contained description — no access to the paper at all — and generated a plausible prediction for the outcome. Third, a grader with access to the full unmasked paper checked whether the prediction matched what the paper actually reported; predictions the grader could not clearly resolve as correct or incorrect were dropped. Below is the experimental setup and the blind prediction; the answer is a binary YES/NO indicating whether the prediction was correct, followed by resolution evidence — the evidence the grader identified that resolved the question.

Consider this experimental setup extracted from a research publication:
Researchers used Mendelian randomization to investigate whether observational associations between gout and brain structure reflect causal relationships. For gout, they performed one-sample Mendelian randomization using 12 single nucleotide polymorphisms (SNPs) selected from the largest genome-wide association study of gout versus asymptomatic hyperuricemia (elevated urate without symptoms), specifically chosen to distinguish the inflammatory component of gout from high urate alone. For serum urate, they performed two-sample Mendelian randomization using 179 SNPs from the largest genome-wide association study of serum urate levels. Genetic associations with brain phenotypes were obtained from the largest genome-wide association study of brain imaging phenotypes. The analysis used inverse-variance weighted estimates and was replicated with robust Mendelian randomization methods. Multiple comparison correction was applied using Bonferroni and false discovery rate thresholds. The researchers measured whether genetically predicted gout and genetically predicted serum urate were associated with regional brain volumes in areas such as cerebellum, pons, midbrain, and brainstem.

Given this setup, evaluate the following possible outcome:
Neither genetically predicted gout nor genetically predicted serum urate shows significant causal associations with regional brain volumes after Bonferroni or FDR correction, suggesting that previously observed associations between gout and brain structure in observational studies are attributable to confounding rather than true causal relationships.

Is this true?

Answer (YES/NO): NO